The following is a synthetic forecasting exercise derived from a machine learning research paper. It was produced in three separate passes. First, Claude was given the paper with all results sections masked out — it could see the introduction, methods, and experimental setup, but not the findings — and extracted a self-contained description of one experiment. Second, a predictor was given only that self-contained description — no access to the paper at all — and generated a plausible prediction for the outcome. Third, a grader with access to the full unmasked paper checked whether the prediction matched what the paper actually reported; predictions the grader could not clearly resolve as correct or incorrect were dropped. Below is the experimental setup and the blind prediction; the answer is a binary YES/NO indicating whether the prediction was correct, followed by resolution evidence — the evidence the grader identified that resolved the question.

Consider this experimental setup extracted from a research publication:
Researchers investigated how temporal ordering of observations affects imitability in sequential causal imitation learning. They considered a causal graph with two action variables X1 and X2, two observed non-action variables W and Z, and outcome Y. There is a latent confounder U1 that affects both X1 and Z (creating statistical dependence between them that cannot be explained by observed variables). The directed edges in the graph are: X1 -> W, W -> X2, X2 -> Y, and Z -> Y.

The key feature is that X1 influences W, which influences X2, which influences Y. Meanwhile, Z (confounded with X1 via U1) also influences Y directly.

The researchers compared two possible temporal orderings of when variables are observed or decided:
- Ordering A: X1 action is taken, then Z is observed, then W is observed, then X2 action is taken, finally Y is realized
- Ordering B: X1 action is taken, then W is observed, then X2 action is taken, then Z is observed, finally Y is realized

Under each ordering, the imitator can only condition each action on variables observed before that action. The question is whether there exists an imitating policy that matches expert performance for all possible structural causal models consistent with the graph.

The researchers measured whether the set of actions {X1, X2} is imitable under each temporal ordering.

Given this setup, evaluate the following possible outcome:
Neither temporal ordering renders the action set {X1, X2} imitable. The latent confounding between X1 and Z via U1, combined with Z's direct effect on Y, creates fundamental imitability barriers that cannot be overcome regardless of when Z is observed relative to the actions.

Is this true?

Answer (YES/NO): NO